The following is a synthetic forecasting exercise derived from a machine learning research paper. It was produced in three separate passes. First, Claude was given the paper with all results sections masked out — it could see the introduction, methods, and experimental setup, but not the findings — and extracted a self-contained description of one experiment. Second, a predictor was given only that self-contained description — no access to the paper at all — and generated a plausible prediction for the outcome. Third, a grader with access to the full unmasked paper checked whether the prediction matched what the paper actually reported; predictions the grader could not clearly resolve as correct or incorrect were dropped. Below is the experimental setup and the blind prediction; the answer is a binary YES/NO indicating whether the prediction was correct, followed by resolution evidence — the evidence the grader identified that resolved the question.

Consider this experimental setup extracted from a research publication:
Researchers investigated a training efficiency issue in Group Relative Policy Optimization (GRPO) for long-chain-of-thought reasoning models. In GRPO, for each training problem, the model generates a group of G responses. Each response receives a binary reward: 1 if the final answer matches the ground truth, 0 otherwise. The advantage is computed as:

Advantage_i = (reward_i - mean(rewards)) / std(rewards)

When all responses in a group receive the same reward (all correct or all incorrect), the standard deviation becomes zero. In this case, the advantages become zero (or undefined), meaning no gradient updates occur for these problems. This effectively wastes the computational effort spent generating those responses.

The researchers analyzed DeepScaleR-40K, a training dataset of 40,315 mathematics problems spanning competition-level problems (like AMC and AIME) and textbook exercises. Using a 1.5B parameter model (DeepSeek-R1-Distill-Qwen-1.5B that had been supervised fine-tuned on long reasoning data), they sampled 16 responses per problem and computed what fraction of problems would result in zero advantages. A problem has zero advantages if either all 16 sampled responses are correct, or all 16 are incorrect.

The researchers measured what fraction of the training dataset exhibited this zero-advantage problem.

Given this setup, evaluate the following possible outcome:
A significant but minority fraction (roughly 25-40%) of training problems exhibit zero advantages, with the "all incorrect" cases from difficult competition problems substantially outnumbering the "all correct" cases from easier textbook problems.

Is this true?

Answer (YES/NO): NO